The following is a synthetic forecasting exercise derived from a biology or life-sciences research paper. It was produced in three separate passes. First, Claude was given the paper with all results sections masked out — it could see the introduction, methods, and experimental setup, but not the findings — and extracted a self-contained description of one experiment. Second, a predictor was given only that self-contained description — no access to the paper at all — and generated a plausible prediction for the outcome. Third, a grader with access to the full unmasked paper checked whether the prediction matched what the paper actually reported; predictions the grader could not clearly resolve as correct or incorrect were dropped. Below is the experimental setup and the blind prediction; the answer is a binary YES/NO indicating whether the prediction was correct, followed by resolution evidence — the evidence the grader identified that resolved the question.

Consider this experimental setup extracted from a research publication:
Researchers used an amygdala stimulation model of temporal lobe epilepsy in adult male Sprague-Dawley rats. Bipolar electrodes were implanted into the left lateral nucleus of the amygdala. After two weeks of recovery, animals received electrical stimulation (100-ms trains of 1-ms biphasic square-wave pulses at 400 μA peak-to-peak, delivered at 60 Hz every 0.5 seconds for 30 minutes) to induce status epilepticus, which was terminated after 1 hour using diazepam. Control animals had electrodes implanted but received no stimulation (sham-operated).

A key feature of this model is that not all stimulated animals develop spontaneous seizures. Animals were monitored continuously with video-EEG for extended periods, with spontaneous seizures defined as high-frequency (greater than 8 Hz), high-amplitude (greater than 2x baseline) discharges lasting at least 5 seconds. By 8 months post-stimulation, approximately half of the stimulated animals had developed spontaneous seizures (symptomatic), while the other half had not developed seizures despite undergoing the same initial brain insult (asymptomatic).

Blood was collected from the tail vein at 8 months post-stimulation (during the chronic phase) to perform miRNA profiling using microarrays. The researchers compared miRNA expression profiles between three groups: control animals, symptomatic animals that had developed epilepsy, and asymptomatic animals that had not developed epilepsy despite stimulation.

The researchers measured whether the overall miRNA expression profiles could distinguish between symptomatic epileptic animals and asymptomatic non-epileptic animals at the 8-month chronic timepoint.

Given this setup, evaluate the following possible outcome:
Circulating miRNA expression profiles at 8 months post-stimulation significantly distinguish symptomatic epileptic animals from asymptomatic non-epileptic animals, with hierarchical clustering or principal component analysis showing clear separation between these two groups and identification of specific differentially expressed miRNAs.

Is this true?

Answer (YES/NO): NO